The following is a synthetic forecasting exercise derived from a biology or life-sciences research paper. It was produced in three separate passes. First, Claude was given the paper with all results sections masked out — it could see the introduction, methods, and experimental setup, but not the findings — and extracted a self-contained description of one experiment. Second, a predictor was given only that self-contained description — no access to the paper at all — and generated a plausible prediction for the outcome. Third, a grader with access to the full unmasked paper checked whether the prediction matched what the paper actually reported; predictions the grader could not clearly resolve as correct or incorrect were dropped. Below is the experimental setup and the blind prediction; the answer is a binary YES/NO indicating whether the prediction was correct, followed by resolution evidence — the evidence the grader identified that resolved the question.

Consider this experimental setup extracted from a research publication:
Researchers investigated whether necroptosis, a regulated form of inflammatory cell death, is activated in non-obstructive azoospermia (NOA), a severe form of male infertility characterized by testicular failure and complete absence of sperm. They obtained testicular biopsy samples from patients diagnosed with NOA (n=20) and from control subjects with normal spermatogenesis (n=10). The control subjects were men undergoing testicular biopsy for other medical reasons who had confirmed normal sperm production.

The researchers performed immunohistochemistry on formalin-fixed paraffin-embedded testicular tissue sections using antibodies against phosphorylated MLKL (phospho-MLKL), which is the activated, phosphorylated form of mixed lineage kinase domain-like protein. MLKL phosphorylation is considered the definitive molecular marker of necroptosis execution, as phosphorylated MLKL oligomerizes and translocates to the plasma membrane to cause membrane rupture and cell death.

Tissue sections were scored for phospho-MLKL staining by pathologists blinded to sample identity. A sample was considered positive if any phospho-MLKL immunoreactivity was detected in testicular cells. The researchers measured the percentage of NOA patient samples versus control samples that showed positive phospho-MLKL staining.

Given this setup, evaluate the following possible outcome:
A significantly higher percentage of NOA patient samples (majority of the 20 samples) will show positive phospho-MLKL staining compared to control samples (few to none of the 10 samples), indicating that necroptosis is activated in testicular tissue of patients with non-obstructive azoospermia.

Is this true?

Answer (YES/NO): YES